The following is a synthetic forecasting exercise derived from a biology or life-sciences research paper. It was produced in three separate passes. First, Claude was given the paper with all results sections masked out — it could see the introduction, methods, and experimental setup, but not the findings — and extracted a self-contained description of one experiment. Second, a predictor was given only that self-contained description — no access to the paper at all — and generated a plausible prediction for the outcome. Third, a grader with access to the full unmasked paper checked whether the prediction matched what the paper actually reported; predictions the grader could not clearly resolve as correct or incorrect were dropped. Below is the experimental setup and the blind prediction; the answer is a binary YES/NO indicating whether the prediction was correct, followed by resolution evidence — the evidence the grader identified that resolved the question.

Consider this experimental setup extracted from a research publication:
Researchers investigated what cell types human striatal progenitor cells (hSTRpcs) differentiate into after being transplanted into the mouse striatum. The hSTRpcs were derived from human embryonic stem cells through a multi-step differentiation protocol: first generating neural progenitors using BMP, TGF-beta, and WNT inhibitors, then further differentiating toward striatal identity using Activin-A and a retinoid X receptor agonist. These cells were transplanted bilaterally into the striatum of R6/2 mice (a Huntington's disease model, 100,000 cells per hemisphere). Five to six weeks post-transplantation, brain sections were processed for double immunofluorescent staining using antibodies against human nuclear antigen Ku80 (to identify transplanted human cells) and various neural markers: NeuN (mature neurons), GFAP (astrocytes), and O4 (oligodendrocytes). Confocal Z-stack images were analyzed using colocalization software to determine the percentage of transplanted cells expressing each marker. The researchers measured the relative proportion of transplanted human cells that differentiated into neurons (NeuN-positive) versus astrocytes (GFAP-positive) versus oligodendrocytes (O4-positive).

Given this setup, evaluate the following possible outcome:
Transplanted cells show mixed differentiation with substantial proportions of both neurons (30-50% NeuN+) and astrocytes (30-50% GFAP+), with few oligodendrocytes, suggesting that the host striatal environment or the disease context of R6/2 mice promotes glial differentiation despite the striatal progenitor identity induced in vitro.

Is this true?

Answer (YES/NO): NO